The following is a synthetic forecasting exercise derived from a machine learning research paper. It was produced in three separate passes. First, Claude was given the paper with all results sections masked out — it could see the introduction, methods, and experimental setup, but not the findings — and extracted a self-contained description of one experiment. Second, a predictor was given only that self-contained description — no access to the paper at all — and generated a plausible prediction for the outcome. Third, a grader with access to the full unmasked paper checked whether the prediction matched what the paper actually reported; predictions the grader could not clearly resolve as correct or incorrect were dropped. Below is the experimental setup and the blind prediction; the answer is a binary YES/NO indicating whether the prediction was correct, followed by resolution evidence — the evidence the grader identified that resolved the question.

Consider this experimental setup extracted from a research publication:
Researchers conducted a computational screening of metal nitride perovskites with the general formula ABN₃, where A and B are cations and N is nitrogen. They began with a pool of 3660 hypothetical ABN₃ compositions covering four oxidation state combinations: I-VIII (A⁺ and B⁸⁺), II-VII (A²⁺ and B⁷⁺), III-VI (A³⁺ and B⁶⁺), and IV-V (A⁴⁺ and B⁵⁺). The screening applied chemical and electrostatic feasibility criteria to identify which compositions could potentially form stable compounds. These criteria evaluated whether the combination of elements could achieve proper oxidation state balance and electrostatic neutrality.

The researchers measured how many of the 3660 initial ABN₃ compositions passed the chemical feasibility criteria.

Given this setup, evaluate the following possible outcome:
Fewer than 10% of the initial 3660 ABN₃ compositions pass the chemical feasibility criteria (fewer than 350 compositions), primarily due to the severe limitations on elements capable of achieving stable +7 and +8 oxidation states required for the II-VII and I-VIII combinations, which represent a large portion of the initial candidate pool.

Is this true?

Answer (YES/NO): YES